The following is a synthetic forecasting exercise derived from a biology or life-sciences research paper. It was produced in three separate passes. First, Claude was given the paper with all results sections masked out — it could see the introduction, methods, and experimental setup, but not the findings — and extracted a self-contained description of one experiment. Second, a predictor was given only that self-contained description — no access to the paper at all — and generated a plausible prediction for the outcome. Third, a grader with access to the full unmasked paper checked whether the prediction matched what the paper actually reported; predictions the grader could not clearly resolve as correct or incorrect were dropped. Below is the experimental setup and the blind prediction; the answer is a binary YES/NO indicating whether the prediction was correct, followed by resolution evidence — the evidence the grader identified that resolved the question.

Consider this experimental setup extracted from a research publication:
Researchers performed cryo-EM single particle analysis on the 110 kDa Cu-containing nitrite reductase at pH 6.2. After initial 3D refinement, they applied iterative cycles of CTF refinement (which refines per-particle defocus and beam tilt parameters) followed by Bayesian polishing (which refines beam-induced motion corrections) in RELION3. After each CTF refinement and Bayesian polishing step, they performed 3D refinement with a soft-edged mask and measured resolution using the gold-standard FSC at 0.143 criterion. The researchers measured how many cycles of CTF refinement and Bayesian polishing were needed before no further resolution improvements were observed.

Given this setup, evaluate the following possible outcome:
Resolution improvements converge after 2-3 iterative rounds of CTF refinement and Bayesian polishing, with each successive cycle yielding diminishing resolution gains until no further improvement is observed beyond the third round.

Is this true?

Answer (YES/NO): NO